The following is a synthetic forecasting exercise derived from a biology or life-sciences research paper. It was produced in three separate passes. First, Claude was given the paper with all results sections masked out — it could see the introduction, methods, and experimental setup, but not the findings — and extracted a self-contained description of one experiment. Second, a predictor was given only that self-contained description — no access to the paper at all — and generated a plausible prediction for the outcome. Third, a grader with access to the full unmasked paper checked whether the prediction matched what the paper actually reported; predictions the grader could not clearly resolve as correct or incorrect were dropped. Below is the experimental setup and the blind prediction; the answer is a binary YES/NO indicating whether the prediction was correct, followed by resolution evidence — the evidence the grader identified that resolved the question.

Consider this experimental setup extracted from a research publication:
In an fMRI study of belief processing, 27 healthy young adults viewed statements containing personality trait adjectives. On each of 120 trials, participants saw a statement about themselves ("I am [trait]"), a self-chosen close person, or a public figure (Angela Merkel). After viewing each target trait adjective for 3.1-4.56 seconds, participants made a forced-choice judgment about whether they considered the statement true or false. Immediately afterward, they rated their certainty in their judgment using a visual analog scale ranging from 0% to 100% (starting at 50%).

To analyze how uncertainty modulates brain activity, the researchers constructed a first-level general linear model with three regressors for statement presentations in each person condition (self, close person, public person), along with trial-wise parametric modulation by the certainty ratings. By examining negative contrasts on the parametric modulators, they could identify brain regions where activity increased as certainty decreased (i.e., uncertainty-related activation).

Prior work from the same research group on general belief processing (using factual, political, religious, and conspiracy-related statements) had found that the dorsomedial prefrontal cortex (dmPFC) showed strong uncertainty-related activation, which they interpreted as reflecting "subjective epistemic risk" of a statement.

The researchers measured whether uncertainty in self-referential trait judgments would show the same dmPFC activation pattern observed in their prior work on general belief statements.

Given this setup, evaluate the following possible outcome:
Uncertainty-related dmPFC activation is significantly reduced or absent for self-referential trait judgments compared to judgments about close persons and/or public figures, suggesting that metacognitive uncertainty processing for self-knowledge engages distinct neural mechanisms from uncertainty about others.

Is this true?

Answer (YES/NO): NO